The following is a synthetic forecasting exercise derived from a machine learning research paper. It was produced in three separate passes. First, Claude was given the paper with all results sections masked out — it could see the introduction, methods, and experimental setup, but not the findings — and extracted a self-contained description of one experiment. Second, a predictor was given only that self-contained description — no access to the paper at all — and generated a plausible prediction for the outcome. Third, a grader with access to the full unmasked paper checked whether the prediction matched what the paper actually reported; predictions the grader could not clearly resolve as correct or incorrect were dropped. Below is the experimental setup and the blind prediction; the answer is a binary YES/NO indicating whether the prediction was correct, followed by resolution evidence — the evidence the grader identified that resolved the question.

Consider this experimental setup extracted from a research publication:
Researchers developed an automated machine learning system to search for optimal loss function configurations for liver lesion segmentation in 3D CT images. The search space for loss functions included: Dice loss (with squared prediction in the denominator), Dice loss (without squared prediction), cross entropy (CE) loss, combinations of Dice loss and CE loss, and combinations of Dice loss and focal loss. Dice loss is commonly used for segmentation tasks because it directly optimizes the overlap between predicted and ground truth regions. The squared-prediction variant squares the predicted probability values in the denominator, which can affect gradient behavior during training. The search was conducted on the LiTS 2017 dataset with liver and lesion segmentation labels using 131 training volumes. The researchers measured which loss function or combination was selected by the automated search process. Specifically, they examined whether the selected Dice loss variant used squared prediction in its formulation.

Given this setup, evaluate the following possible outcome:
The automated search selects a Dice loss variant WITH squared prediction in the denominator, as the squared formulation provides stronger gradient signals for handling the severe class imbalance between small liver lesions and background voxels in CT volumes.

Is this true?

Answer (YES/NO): NO